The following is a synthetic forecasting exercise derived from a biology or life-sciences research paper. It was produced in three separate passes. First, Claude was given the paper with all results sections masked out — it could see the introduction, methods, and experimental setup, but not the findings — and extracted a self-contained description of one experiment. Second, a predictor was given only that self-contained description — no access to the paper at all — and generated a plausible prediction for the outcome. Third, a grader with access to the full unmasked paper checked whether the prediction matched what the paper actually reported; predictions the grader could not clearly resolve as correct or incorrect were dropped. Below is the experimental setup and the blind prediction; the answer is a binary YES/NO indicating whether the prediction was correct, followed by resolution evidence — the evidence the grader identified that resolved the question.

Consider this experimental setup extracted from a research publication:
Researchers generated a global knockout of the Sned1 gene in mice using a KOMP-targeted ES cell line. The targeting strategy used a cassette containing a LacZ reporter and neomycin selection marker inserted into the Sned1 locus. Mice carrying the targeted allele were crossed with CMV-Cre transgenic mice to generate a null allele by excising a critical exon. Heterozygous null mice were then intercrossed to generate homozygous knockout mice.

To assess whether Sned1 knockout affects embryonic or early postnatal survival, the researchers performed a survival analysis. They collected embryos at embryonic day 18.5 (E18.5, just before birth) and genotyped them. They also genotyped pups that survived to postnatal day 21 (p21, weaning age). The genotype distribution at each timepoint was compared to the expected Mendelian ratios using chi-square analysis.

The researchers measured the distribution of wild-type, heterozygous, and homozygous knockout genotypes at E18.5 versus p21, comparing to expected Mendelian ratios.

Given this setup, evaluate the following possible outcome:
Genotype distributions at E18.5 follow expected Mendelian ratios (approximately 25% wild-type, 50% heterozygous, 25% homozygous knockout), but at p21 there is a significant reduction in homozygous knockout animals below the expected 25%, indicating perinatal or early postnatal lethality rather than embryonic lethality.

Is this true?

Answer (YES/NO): YES